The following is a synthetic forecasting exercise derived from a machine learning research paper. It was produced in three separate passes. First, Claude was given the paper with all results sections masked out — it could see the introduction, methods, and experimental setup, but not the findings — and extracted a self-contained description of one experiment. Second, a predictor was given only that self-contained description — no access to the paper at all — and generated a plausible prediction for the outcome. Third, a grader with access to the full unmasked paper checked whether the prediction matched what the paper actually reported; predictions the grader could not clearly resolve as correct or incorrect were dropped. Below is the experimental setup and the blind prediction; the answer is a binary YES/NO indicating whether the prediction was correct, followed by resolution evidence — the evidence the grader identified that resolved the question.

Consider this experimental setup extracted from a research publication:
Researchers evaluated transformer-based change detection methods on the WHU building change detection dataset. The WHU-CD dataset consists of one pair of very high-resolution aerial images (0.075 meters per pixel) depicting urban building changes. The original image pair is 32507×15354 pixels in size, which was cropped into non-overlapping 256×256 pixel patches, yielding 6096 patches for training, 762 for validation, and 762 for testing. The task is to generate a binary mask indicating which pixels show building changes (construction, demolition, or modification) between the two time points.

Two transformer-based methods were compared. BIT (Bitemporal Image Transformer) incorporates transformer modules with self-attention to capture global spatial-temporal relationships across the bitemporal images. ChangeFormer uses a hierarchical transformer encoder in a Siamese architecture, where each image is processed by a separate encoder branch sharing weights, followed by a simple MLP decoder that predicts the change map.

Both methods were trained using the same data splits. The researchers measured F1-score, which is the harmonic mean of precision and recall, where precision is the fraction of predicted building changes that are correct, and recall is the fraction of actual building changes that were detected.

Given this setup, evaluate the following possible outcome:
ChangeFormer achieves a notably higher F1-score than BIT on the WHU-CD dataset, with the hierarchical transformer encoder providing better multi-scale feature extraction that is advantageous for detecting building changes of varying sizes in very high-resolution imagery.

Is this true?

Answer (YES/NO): NO